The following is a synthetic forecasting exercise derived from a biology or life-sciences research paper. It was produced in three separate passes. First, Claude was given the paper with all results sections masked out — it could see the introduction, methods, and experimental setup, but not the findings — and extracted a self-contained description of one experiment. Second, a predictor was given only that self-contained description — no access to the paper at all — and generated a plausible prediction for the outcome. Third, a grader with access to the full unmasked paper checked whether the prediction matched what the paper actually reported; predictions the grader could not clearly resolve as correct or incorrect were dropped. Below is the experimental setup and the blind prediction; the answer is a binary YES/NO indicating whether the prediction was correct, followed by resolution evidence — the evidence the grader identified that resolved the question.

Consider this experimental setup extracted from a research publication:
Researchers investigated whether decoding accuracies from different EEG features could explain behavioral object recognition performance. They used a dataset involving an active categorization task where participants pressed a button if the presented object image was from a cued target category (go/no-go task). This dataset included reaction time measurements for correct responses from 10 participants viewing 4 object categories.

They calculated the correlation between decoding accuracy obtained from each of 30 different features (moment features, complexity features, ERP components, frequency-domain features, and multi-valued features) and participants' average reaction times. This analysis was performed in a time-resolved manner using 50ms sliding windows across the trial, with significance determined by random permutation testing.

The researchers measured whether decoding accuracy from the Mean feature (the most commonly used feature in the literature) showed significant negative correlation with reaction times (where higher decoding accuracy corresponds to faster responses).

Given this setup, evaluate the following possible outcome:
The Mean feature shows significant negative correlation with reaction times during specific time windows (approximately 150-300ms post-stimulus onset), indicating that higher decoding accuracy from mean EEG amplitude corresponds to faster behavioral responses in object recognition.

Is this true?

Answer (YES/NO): NO